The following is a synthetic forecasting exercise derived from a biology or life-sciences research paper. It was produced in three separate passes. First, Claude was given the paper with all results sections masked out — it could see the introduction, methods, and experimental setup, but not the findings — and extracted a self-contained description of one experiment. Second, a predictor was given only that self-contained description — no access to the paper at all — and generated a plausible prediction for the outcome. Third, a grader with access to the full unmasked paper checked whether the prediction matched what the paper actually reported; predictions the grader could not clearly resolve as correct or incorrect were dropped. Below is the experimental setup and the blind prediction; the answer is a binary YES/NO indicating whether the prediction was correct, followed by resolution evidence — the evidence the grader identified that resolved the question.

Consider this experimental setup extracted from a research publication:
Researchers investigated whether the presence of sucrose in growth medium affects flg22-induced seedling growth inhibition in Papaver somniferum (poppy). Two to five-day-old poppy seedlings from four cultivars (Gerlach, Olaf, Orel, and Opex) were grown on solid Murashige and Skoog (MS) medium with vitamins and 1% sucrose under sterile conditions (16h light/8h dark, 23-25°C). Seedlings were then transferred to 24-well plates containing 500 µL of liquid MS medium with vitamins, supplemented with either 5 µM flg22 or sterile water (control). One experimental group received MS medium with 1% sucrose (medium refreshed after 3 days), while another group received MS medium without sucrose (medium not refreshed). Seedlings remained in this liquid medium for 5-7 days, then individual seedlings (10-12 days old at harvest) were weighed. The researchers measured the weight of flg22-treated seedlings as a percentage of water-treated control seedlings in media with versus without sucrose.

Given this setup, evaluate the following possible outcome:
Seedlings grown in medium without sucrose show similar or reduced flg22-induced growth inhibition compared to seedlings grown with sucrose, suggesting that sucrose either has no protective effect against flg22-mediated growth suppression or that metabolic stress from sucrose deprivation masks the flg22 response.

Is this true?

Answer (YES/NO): NO